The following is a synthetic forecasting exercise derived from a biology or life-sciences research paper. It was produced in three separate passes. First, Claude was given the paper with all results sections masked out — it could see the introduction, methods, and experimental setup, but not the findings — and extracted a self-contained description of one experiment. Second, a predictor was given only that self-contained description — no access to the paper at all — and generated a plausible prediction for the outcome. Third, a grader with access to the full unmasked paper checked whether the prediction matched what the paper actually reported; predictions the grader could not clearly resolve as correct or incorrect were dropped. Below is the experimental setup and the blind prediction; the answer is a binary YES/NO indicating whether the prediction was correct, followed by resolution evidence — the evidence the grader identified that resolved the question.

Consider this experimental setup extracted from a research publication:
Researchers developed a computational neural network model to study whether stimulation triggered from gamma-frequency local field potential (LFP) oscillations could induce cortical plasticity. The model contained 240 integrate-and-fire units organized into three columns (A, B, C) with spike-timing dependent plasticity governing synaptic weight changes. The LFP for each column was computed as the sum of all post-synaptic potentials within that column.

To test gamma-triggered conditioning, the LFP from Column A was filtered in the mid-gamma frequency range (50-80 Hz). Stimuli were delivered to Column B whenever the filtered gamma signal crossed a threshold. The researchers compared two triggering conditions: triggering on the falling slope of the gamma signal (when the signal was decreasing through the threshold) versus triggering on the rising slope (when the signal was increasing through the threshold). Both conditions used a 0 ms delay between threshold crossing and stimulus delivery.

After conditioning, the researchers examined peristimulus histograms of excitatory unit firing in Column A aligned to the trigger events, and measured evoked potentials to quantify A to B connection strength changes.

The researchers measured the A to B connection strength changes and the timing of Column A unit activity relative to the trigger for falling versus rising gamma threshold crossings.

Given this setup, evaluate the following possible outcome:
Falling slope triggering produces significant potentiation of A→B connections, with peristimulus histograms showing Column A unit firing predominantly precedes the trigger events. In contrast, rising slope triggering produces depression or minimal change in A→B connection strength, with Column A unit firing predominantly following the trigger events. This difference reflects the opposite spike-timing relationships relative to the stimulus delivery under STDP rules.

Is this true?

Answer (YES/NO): NO